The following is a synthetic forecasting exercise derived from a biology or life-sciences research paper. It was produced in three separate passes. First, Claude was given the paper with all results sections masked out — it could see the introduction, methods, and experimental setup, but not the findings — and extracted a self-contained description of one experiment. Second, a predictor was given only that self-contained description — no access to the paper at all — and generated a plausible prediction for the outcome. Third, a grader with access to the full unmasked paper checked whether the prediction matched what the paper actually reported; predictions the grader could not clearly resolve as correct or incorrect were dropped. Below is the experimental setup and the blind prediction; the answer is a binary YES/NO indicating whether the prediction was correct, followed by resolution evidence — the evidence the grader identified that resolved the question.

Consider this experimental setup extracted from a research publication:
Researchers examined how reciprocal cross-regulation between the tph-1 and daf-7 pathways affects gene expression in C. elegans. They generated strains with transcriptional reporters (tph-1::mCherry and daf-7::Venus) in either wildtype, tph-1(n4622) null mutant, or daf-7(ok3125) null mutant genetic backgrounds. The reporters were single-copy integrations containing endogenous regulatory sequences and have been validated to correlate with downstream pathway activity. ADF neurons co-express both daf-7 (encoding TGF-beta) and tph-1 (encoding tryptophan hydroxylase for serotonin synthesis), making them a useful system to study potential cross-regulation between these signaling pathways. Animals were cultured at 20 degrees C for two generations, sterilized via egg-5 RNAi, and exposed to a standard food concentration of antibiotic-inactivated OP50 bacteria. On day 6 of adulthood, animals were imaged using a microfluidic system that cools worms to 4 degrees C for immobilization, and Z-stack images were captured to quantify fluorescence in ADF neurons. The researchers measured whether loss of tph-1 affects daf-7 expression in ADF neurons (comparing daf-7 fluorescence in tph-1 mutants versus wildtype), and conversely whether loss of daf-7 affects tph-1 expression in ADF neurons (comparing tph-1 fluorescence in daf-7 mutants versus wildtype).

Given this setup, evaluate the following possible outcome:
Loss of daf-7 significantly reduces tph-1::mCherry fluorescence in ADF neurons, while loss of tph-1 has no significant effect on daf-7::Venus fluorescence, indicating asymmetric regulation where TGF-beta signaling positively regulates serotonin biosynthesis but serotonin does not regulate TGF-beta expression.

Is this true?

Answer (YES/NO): NO